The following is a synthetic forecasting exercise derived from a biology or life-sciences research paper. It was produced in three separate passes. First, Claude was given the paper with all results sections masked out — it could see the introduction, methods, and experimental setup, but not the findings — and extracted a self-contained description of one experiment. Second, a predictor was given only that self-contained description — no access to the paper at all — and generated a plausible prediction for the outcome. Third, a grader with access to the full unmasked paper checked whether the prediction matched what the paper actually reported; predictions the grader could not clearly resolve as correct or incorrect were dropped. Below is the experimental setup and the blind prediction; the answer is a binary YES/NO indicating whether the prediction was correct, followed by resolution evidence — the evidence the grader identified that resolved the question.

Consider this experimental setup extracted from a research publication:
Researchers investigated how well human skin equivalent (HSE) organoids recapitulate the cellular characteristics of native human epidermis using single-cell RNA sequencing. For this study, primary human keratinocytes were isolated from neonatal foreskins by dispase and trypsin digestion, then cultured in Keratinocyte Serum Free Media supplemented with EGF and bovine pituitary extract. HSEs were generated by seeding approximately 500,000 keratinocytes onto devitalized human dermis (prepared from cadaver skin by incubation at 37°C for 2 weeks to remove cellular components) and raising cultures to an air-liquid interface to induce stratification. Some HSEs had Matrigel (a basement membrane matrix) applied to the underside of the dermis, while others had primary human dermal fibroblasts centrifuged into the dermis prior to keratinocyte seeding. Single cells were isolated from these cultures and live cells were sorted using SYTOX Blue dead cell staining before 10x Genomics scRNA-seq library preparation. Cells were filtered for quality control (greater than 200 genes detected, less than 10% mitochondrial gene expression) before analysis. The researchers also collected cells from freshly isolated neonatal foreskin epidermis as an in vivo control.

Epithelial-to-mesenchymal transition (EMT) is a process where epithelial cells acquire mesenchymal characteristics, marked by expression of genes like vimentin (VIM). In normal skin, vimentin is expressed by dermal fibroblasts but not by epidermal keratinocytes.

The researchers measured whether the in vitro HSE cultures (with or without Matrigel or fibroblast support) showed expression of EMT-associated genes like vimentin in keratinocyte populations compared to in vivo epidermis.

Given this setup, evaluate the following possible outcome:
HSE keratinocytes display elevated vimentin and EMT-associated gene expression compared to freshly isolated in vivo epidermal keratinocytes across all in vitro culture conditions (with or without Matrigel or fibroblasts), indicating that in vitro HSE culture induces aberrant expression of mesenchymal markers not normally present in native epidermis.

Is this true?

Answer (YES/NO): YES